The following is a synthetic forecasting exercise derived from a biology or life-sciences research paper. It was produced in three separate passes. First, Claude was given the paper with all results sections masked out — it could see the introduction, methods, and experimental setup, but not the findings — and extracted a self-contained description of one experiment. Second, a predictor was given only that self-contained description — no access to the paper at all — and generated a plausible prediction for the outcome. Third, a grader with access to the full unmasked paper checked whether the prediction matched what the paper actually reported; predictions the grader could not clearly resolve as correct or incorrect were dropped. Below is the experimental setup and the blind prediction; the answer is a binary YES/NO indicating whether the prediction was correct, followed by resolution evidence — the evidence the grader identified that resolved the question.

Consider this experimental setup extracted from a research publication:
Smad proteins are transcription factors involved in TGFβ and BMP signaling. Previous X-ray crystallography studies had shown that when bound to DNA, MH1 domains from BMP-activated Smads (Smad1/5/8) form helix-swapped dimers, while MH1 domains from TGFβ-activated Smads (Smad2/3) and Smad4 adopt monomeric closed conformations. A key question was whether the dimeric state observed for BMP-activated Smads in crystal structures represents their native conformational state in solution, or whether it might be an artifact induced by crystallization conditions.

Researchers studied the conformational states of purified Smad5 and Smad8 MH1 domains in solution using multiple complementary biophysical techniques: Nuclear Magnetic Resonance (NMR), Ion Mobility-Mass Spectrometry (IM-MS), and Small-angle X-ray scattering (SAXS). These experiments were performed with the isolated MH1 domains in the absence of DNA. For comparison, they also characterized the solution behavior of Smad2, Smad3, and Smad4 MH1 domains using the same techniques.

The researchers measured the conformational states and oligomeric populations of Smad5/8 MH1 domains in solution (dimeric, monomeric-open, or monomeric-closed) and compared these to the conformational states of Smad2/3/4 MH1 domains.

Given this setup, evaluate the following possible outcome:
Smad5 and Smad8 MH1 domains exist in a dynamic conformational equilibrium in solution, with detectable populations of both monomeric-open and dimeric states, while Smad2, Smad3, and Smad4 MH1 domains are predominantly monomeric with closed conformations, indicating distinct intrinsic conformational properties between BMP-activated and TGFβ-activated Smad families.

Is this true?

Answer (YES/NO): YES